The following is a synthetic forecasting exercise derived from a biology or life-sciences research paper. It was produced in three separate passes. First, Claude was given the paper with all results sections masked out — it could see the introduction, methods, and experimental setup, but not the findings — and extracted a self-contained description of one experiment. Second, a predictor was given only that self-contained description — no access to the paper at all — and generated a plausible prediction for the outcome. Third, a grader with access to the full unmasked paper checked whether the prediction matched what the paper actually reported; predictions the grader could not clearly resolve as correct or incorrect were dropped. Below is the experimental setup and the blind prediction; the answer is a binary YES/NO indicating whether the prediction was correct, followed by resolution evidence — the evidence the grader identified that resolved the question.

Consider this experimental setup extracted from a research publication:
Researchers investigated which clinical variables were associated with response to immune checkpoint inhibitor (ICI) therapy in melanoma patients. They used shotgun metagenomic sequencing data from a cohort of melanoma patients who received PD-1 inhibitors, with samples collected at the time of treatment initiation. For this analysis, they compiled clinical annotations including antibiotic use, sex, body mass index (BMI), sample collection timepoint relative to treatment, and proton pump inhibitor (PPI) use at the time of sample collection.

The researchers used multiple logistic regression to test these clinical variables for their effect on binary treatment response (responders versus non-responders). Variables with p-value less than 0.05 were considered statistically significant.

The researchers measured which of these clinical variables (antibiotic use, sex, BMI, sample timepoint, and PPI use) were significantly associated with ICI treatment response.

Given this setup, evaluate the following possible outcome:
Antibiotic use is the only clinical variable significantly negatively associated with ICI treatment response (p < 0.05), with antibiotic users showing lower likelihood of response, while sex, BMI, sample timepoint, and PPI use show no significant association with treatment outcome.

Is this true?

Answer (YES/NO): NO